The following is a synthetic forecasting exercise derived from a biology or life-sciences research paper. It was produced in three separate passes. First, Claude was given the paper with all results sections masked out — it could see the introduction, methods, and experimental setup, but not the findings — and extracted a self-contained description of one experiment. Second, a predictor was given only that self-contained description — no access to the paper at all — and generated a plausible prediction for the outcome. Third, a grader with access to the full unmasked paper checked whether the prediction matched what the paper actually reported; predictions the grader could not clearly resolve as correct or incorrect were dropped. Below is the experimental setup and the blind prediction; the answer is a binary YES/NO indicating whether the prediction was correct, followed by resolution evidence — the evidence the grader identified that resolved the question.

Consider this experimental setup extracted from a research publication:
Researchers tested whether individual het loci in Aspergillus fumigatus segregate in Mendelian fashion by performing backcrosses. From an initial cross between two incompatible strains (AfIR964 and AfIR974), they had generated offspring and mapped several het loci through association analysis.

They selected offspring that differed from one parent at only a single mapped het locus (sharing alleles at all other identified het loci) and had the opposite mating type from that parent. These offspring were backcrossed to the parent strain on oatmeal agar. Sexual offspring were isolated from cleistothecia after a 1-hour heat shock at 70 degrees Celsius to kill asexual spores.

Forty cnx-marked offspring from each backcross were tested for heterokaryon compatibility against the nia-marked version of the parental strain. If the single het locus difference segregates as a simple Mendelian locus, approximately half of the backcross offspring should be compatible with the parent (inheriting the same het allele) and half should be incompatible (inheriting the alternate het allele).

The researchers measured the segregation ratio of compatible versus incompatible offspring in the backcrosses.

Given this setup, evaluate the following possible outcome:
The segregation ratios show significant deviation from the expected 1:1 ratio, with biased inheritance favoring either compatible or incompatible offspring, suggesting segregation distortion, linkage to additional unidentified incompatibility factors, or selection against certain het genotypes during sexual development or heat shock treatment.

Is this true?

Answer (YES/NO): NO